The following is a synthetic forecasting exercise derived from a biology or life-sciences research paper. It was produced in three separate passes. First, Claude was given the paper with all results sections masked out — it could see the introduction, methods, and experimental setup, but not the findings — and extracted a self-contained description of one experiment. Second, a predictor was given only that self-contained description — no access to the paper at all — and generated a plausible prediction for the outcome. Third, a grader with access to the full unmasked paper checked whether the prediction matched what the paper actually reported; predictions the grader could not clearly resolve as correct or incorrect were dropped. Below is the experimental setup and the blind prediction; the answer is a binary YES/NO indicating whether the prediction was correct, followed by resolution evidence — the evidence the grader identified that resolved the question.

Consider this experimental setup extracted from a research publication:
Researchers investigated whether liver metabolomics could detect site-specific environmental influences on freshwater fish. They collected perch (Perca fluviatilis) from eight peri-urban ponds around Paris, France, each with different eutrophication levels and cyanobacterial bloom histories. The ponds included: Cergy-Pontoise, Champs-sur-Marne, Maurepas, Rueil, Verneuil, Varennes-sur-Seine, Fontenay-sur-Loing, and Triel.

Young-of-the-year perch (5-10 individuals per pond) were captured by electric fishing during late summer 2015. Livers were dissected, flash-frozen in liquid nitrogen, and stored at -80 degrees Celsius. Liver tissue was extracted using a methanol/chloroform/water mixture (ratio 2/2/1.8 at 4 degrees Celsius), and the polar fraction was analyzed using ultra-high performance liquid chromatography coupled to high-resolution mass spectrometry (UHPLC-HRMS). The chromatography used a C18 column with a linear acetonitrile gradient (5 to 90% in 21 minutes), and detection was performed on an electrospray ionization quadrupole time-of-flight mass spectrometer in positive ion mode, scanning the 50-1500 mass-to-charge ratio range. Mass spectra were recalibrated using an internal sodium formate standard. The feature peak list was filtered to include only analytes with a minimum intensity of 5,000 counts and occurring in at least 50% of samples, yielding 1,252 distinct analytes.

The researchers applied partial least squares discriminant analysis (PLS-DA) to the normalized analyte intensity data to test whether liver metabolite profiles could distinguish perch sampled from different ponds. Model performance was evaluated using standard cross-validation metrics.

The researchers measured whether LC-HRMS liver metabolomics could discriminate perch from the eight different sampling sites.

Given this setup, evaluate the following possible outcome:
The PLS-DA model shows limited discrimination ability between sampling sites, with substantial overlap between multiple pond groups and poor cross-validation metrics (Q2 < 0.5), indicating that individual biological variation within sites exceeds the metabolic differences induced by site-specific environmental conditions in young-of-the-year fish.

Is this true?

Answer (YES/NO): NO